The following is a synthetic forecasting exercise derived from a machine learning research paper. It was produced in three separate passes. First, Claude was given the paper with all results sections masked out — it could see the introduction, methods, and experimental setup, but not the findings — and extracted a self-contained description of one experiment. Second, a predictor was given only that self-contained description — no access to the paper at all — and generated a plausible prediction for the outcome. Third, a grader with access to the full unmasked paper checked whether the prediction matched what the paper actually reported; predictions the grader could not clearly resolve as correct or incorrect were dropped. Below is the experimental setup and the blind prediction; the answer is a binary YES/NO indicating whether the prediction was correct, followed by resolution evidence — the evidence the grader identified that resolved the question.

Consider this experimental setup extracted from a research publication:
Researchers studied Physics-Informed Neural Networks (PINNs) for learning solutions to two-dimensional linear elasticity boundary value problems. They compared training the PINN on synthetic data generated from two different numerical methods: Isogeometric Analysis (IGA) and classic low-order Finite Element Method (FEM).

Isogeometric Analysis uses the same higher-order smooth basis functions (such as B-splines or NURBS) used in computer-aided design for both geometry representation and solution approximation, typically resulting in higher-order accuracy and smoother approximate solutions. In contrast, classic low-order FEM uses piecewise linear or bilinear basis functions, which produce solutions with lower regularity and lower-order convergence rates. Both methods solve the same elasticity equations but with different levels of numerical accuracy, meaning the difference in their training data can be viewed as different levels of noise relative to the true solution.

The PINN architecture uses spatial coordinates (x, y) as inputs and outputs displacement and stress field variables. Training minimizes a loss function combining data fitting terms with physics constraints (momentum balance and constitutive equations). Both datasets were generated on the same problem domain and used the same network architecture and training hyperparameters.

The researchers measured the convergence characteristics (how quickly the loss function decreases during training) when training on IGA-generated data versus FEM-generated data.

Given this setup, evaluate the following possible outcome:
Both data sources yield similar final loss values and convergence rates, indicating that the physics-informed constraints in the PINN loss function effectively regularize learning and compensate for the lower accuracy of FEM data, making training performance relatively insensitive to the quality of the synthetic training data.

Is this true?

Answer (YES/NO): NO